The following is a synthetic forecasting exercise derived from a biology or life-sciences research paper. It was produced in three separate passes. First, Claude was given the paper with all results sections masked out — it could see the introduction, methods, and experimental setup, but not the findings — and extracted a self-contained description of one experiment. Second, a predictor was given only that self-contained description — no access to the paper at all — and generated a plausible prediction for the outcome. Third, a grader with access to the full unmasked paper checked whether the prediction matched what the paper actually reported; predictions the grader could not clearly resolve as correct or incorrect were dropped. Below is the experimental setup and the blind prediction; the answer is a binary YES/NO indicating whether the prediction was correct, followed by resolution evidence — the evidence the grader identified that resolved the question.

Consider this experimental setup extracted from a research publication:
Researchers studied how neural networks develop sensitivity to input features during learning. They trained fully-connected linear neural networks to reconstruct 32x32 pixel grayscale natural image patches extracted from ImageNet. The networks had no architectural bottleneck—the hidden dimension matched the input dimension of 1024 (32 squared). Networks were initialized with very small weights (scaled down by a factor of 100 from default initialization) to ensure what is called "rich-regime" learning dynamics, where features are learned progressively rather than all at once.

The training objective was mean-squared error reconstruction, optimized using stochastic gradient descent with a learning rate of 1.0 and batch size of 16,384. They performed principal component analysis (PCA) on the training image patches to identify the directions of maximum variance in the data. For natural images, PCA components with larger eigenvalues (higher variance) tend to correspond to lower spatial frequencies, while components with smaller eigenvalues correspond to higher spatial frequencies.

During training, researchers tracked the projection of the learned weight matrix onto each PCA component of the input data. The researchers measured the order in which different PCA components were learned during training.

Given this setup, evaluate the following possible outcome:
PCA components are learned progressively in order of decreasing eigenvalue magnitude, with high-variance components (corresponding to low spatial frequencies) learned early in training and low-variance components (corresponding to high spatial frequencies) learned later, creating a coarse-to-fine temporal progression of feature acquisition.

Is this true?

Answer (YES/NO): YES